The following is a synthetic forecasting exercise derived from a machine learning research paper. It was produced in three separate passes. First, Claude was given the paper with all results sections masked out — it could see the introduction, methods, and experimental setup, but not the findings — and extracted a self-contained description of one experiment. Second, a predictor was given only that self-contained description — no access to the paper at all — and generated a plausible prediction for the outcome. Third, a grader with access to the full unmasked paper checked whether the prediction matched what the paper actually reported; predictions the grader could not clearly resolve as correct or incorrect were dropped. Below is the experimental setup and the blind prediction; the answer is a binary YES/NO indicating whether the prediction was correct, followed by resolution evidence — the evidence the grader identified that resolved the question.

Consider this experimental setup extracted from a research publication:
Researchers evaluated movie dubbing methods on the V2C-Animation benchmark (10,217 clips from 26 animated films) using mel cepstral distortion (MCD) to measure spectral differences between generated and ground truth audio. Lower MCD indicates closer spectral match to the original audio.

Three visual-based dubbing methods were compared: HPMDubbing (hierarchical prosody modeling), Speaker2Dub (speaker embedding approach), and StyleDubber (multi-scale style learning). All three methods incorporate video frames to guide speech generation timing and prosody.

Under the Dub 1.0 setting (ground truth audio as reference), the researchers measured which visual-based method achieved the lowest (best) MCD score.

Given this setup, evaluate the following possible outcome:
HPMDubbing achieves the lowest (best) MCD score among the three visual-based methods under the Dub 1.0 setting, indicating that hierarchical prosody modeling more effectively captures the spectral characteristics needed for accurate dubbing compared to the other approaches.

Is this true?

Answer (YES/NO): YES